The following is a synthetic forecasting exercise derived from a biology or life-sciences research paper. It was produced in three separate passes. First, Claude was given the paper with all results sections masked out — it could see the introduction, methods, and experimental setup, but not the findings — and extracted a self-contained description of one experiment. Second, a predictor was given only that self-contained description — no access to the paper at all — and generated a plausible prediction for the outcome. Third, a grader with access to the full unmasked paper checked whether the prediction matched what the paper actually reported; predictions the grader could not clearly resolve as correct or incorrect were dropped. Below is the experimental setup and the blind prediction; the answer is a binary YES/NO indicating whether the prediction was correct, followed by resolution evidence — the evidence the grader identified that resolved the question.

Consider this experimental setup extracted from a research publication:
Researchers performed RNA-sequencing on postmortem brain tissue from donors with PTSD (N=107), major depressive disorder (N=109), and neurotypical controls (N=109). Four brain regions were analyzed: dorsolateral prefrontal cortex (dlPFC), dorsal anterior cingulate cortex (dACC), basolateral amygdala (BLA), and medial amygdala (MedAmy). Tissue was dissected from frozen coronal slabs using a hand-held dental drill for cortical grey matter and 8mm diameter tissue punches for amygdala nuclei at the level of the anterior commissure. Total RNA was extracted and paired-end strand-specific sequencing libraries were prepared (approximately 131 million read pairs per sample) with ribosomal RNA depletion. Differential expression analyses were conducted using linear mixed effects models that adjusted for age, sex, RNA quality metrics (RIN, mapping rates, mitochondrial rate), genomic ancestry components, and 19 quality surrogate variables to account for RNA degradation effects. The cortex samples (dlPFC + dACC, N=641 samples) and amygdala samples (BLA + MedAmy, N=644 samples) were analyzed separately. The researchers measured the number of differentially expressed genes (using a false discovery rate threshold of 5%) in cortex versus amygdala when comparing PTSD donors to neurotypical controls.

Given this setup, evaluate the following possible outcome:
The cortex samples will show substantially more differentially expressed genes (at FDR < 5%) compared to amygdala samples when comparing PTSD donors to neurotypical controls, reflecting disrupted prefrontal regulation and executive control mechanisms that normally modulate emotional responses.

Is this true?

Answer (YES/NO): YES